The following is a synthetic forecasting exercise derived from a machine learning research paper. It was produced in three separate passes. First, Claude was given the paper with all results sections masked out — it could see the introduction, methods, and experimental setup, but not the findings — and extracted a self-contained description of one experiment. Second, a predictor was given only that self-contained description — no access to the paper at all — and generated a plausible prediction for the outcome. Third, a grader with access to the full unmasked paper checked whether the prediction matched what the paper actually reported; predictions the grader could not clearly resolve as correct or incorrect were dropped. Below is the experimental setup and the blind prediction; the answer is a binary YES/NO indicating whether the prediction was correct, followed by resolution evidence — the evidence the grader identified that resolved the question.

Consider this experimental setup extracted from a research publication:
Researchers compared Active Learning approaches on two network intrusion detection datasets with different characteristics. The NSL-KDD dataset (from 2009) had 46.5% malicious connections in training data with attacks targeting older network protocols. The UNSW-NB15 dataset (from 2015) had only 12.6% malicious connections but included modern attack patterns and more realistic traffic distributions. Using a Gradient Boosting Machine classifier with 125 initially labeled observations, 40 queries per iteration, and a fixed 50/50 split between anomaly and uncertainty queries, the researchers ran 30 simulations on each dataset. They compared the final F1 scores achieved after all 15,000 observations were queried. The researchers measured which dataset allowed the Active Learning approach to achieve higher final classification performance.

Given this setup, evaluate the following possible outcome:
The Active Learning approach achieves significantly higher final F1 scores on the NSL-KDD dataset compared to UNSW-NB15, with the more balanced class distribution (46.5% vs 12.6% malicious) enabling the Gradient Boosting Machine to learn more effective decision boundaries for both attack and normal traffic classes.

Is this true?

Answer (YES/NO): NO